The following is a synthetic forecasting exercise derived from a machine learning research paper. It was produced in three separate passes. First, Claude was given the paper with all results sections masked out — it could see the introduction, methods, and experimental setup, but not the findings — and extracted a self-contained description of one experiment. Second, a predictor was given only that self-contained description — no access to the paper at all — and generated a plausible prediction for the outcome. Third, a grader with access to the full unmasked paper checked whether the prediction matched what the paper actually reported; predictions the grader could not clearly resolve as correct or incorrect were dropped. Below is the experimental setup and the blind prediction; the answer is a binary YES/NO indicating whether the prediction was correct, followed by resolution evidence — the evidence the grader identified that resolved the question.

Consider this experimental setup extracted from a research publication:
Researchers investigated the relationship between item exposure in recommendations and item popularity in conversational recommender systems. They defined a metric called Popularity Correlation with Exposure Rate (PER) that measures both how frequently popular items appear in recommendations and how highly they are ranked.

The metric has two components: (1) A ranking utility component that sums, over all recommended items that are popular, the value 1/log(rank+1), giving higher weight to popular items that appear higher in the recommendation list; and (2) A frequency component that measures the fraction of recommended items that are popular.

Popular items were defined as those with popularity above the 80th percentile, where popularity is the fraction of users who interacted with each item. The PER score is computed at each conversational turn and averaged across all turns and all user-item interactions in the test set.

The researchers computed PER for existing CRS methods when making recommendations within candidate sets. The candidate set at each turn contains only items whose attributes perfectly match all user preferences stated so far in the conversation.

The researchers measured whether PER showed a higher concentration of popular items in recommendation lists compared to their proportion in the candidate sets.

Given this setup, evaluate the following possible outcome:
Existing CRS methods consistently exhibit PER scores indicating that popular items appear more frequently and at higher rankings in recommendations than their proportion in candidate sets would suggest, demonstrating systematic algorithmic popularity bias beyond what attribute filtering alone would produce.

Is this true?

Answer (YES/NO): YES